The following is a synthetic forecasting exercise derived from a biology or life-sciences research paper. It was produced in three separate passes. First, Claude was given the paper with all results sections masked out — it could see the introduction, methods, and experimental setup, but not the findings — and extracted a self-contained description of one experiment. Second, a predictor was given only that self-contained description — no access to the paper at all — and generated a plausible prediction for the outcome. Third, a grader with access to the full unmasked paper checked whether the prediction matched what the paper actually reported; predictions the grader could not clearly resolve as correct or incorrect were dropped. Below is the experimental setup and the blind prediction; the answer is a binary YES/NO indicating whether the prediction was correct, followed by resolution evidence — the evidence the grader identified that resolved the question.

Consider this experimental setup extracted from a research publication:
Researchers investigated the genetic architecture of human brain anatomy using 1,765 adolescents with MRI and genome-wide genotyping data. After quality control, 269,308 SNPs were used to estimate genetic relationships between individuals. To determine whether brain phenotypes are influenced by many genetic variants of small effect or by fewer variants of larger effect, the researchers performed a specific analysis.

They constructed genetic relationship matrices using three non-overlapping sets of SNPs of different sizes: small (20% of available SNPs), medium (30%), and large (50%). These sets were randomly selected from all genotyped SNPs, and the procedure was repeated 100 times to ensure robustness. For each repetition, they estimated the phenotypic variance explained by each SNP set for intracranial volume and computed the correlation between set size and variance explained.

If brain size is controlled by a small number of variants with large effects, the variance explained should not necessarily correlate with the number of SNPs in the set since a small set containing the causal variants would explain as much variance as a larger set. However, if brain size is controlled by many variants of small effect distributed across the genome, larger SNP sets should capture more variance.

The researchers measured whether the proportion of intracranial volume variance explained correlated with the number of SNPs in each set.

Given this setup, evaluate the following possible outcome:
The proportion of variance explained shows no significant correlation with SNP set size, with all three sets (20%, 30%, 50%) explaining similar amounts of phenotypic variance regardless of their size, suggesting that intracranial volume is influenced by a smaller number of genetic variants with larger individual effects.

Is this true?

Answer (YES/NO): NO